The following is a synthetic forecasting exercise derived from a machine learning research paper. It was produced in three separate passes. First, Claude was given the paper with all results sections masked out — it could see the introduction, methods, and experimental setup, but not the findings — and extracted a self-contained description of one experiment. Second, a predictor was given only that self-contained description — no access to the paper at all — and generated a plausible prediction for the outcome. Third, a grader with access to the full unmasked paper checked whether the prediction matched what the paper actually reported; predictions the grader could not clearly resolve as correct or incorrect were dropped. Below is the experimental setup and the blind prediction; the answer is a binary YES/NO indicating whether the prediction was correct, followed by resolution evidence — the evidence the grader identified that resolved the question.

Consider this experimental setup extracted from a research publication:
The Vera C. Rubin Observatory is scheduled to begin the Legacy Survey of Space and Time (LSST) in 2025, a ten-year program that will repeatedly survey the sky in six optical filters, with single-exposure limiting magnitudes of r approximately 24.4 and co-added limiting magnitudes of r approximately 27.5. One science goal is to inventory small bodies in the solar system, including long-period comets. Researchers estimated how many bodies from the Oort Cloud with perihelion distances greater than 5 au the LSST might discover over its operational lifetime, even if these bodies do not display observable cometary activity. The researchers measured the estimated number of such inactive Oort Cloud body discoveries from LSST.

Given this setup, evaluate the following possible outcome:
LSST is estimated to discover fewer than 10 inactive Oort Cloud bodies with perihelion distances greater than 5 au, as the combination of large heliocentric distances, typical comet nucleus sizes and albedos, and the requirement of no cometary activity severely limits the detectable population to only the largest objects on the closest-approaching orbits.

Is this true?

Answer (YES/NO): NO